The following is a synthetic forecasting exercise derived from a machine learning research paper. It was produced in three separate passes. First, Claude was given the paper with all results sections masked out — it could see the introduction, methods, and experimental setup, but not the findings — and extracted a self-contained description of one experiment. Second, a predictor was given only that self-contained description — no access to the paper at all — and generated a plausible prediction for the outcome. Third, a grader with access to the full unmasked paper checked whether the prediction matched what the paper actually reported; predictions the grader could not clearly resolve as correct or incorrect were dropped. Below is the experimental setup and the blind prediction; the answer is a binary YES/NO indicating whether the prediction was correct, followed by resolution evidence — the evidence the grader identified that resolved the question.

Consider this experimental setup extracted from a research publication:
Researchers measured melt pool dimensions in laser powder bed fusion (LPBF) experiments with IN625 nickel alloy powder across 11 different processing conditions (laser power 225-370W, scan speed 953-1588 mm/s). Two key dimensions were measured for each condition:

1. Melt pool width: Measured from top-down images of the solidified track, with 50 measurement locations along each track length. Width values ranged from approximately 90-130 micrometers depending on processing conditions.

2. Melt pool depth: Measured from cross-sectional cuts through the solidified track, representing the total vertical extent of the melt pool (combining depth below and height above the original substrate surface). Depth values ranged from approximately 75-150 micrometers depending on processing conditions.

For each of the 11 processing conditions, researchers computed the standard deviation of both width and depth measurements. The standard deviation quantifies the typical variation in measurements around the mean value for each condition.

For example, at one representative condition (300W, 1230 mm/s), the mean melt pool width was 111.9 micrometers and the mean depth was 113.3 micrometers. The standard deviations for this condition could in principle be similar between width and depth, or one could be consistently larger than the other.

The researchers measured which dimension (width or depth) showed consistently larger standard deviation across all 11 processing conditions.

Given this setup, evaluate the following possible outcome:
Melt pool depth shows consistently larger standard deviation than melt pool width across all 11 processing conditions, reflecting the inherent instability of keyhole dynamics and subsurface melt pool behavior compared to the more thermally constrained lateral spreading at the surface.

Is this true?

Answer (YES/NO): YES